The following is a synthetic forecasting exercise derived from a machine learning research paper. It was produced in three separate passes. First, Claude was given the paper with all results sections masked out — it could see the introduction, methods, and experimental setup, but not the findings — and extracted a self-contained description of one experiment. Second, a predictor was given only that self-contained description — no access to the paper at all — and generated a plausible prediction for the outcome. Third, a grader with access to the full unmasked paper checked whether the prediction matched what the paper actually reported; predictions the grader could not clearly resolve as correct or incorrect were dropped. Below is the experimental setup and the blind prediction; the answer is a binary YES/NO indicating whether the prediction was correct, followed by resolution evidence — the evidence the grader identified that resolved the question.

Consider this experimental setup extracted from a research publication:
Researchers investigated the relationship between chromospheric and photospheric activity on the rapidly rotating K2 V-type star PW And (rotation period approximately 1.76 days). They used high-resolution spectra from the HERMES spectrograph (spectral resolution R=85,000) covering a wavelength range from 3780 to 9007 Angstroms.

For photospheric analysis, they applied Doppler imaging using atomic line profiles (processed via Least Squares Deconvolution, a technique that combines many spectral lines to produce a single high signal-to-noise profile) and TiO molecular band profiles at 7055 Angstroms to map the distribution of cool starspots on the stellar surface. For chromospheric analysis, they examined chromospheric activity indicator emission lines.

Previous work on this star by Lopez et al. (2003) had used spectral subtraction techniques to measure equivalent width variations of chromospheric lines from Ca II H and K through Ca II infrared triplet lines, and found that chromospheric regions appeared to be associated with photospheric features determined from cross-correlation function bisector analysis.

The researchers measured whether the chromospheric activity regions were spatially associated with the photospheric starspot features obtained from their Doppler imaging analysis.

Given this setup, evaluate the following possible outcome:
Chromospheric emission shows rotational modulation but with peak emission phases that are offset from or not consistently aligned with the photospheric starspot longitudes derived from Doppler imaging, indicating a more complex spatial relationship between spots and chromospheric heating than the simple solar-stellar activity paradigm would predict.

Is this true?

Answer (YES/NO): NO